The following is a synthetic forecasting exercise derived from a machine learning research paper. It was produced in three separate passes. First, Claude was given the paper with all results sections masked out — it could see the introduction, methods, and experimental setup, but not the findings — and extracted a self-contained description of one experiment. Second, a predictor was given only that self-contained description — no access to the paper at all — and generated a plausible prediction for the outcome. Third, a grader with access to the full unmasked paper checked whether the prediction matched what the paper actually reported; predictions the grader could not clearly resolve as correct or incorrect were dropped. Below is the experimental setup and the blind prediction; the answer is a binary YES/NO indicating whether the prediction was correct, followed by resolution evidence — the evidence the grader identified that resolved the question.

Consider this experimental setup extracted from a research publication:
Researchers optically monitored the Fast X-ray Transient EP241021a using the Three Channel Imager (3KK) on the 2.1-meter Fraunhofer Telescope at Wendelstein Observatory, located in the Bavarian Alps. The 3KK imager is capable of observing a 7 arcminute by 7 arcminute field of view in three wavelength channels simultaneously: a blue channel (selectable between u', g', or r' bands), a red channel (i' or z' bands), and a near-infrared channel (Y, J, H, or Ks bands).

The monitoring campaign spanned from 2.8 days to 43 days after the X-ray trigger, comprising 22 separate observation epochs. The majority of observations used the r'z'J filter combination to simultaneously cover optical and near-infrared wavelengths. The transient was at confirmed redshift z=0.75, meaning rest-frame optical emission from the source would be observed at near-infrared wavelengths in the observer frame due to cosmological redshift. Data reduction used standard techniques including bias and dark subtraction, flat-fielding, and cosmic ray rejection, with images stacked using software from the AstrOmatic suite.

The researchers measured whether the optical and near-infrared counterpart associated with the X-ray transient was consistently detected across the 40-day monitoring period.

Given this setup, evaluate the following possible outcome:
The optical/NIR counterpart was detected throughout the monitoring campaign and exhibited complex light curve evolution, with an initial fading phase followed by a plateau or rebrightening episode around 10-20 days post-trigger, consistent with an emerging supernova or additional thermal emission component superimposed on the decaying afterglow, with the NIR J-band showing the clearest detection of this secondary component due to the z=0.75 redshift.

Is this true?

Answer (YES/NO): NO